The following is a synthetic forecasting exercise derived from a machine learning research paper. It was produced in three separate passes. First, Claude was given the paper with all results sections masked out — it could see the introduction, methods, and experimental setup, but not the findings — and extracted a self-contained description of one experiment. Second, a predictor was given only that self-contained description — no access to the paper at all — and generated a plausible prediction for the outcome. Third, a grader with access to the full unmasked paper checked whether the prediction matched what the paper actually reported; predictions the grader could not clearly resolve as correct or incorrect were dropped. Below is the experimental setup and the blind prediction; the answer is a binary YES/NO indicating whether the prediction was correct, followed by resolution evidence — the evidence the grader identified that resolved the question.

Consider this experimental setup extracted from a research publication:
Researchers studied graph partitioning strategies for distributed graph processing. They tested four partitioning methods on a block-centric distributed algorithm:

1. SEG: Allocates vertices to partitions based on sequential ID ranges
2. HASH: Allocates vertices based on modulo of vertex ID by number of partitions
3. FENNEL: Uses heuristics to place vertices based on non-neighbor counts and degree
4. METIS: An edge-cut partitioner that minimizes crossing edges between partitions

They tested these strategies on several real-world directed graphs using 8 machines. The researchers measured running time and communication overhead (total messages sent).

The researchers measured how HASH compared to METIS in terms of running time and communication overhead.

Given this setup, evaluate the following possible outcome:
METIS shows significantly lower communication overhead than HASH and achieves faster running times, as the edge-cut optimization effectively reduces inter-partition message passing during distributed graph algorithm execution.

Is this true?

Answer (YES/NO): NO